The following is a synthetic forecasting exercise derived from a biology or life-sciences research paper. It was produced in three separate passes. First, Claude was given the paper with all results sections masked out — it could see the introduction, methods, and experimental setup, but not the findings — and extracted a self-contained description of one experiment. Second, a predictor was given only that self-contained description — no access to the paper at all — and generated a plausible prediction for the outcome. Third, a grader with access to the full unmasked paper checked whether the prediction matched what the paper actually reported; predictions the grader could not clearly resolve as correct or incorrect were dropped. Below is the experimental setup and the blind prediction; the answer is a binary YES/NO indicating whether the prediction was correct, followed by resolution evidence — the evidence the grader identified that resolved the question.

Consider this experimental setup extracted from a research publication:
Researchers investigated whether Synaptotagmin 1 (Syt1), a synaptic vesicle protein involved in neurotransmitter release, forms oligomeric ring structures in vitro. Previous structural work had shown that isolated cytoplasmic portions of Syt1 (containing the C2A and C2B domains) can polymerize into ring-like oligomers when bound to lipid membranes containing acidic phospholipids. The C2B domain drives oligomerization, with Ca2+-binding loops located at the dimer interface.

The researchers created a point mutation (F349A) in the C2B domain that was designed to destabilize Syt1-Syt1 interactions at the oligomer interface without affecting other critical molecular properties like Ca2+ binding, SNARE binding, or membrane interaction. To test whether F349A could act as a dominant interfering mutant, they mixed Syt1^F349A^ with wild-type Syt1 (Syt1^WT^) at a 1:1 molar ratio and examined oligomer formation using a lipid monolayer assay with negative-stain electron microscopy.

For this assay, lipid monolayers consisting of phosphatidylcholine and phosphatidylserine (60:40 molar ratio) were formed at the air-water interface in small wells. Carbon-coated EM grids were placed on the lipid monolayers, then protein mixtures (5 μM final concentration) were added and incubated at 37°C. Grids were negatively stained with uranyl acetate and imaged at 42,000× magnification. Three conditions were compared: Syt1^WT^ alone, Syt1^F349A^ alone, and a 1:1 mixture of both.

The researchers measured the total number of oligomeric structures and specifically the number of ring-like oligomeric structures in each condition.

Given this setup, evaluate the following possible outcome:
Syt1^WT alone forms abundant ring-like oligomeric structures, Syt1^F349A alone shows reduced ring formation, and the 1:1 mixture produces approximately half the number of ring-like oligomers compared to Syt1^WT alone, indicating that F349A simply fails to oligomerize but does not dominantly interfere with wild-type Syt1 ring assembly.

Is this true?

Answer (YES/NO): NO